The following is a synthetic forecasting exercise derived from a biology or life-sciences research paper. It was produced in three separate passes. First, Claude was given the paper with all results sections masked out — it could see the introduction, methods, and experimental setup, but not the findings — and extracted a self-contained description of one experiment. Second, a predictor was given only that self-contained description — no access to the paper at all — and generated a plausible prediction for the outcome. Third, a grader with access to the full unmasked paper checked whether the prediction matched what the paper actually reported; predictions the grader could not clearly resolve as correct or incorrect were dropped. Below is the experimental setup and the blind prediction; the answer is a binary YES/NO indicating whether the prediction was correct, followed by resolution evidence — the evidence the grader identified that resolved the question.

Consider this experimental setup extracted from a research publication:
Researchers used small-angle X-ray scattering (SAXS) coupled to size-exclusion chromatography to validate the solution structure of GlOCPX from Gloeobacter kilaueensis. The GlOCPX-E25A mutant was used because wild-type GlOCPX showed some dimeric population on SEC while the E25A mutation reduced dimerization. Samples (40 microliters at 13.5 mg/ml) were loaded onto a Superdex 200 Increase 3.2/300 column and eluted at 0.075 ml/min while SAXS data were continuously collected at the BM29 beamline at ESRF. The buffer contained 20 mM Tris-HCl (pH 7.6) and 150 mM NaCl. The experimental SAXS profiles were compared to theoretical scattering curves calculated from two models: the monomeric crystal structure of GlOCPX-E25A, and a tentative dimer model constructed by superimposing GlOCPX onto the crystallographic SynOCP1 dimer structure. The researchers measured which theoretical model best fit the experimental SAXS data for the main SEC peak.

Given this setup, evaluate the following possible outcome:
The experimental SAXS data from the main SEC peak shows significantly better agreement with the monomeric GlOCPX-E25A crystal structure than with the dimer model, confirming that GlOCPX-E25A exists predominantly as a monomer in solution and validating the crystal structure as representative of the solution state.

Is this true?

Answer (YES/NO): YES